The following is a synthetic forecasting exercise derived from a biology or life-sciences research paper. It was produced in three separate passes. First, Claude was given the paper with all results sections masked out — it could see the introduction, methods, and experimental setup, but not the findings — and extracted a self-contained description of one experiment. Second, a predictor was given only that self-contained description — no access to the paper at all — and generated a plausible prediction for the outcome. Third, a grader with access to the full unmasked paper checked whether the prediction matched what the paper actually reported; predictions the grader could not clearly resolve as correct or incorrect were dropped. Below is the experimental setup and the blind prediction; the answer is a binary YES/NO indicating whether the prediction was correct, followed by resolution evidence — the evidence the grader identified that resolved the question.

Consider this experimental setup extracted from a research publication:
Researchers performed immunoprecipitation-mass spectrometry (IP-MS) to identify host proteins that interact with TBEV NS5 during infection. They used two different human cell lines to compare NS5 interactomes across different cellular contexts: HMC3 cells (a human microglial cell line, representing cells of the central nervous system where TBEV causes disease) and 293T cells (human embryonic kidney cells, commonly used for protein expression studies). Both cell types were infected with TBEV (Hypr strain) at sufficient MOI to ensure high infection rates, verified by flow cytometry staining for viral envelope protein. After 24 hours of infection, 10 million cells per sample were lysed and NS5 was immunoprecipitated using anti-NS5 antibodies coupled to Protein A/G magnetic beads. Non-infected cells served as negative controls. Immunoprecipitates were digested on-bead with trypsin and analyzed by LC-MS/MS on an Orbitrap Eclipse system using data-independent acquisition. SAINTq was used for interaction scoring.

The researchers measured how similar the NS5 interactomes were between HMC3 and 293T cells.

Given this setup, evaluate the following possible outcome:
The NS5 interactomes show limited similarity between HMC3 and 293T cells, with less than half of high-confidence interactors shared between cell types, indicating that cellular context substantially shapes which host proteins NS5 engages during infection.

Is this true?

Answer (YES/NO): NO